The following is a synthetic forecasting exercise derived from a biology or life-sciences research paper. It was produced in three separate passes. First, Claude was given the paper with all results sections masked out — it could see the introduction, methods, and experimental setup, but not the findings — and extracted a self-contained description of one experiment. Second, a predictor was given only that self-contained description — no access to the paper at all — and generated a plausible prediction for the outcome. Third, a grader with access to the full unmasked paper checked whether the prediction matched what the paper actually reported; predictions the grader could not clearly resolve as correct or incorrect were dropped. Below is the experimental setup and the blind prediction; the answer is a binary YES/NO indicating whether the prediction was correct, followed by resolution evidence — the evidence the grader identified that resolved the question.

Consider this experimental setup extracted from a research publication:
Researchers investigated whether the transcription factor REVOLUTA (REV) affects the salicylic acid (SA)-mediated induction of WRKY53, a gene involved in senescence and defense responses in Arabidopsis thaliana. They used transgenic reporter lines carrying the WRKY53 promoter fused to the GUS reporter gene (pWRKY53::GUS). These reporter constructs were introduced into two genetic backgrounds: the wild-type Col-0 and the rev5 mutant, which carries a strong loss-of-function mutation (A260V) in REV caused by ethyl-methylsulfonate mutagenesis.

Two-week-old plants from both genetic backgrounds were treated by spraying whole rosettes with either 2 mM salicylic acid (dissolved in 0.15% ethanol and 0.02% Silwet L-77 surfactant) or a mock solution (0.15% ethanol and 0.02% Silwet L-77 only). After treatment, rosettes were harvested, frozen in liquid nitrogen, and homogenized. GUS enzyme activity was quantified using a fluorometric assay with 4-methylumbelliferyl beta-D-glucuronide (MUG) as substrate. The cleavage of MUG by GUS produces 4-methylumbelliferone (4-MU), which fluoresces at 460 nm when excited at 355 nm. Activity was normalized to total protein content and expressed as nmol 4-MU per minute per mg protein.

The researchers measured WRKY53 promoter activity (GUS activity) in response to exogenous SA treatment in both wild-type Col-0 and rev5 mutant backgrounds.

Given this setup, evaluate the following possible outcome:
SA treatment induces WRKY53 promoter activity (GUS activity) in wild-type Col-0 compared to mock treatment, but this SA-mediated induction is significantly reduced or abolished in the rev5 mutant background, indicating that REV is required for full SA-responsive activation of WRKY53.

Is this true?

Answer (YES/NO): YES